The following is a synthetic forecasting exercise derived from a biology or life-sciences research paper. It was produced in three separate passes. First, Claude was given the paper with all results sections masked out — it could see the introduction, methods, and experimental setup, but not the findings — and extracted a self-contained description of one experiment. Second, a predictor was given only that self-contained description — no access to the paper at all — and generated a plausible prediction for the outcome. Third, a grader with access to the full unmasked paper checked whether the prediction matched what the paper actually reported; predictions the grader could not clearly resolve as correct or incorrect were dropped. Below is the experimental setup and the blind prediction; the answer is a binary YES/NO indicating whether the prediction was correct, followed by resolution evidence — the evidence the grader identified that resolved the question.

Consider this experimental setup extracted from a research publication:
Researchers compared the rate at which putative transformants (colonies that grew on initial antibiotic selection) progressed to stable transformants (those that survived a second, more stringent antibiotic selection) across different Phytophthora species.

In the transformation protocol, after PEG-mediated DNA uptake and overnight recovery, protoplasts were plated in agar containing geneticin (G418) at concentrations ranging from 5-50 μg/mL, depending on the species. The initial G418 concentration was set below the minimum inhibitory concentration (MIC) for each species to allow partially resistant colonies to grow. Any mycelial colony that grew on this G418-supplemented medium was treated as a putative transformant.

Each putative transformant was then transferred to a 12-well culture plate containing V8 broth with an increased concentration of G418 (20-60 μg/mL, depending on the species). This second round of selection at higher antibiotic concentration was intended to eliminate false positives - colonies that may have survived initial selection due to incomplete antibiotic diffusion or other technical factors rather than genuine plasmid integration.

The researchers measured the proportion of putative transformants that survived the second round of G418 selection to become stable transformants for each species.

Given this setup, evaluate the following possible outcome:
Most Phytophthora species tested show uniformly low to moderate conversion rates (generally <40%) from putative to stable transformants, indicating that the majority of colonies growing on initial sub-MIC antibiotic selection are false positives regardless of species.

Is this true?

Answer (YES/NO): NO